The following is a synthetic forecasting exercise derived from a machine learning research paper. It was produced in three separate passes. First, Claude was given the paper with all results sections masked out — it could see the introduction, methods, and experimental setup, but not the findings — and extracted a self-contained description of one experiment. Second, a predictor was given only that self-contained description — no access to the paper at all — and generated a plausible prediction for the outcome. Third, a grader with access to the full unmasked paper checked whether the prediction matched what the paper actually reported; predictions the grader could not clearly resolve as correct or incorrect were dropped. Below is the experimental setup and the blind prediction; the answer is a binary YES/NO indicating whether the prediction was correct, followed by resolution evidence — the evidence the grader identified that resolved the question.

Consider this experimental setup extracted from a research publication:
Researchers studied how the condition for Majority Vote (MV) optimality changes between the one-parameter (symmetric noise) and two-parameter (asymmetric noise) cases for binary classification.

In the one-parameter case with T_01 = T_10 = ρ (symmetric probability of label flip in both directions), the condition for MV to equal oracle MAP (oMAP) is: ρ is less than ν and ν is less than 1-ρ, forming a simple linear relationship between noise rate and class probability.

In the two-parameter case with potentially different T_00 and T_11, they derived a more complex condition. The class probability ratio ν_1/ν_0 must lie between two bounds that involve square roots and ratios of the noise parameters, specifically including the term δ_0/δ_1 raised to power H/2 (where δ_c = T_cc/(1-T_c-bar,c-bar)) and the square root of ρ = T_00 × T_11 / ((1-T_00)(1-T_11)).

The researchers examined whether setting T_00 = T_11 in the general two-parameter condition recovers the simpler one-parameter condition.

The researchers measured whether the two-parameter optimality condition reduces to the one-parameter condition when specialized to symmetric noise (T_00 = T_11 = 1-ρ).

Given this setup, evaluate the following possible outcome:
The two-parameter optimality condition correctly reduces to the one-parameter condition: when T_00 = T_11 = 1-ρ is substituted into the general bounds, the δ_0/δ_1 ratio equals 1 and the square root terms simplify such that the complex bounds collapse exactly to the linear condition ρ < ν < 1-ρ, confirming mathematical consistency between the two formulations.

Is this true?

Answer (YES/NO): YES